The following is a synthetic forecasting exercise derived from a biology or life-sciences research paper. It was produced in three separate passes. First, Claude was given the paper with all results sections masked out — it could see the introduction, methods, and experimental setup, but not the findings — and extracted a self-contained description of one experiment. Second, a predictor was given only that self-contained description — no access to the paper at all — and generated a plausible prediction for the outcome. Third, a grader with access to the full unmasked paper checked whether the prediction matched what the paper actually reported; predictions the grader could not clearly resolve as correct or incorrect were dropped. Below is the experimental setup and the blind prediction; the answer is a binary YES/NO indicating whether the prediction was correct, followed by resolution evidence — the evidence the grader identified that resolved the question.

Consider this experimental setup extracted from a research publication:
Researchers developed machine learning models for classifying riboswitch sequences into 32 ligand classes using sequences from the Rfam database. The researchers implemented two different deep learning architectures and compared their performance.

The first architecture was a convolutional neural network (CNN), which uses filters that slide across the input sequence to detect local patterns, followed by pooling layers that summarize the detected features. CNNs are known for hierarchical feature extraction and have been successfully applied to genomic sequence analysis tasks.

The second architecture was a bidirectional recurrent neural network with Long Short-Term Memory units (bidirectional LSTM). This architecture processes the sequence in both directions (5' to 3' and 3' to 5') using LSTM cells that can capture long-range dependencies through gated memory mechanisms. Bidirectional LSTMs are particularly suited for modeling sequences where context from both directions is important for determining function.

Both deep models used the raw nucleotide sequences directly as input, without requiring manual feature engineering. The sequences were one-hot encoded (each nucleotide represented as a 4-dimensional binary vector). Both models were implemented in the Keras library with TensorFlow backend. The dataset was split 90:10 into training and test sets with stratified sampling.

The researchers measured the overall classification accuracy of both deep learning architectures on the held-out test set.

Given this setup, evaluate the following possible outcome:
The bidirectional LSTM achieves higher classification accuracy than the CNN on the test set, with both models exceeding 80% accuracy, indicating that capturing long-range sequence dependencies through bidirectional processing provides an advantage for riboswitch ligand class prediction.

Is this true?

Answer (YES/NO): YES